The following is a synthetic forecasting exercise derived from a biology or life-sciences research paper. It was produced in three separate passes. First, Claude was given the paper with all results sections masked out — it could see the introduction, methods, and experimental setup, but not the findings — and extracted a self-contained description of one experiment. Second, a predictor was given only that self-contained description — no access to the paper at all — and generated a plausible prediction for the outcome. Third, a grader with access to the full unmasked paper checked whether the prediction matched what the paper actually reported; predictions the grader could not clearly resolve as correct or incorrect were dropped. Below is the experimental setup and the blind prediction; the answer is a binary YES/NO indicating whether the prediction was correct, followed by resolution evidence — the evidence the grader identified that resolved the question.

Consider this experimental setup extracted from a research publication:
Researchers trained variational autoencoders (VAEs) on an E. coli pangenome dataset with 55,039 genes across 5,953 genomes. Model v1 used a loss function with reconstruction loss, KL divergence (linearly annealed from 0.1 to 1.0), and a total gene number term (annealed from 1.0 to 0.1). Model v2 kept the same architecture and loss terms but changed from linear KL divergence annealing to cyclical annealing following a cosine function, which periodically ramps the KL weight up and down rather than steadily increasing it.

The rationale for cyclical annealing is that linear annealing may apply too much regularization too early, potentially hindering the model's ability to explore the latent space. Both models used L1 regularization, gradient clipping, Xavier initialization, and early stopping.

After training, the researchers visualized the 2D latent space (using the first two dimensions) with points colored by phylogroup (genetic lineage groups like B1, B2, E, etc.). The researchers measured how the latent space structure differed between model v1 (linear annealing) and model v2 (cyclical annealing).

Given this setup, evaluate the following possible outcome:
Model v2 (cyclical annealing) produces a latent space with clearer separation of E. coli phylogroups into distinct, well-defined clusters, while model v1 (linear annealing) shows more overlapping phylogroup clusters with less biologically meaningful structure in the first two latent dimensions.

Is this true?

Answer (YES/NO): NO